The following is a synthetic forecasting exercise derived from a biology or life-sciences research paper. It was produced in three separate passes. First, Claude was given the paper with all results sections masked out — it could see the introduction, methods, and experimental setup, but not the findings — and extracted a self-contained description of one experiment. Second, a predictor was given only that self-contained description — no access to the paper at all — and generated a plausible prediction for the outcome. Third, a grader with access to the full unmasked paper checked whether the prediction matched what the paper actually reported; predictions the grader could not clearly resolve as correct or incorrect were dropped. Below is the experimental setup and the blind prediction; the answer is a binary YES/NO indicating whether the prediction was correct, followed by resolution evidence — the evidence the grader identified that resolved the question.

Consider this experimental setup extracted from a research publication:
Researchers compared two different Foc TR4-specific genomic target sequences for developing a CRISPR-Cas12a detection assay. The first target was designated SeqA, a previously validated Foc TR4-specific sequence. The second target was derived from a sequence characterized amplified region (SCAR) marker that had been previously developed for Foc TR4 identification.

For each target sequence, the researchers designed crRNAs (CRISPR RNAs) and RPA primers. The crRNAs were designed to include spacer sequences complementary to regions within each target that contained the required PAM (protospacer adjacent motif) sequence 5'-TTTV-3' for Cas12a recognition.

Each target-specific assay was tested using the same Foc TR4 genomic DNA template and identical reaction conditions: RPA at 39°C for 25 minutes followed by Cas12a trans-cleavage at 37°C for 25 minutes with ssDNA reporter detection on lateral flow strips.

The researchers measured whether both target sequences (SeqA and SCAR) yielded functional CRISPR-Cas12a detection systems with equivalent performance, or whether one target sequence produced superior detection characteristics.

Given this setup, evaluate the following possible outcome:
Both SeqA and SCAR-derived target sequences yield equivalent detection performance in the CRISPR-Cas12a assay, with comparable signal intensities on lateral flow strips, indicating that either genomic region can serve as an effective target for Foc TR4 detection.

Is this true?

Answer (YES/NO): NO